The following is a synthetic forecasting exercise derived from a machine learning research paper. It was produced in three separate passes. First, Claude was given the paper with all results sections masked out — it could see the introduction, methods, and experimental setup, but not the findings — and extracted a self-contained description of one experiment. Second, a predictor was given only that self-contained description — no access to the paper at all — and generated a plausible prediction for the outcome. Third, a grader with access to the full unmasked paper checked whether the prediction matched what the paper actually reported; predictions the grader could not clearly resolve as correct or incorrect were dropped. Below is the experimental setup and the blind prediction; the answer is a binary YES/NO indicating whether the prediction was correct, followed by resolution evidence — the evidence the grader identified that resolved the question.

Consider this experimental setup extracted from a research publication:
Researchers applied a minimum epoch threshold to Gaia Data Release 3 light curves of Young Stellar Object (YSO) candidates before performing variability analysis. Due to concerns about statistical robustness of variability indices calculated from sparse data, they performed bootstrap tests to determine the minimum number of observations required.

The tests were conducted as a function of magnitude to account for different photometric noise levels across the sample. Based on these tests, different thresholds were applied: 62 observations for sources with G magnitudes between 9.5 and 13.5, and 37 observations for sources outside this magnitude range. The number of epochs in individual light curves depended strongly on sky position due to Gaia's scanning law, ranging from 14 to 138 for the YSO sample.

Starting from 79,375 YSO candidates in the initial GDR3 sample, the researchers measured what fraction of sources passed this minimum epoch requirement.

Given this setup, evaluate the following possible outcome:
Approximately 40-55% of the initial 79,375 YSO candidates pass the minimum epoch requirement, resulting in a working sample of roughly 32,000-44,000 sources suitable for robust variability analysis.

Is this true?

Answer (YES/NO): NO